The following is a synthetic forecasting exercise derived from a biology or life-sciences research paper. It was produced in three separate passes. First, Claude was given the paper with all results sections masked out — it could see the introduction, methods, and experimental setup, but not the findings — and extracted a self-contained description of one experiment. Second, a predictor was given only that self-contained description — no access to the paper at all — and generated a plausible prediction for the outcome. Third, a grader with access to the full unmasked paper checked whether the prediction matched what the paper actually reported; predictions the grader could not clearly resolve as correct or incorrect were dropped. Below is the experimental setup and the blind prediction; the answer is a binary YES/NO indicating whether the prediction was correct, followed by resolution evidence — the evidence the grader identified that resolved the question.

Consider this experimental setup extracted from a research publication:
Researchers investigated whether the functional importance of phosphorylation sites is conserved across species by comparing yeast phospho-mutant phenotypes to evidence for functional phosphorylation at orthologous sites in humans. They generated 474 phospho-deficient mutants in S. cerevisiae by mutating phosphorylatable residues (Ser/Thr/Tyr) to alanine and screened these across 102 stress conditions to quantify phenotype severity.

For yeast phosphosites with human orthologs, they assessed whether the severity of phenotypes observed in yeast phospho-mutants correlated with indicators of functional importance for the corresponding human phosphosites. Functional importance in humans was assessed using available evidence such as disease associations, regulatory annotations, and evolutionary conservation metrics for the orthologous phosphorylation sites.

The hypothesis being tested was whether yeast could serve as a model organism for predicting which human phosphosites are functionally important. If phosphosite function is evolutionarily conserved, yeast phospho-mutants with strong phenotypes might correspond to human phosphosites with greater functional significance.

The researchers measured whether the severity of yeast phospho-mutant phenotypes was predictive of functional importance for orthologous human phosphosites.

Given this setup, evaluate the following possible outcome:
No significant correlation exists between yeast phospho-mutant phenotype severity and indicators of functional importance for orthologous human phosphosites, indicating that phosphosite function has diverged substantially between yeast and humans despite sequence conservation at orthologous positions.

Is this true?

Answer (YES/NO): NO